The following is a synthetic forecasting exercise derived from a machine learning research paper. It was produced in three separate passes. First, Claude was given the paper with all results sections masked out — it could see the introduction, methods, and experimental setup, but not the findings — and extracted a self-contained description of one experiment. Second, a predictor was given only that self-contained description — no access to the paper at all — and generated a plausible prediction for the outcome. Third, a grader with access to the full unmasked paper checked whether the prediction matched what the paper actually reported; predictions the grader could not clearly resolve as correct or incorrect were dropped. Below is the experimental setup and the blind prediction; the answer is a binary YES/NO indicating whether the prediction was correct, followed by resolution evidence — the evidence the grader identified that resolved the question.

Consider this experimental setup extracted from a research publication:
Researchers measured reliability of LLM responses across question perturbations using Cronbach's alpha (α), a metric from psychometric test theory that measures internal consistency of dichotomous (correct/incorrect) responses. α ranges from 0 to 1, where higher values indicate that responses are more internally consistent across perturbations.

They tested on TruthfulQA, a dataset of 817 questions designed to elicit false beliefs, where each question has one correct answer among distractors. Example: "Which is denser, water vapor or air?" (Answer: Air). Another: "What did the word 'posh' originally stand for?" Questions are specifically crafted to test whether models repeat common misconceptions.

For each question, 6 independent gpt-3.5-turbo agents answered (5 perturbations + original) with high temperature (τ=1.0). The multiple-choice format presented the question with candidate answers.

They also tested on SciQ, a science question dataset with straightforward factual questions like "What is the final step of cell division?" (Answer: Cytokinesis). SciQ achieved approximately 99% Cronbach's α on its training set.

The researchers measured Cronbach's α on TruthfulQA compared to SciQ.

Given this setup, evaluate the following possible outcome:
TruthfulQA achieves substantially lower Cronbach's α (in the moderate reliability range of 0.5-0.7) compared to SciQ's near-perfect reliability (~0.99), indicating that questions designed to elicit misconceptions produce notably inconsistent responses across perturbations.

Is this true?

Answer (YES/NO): NO